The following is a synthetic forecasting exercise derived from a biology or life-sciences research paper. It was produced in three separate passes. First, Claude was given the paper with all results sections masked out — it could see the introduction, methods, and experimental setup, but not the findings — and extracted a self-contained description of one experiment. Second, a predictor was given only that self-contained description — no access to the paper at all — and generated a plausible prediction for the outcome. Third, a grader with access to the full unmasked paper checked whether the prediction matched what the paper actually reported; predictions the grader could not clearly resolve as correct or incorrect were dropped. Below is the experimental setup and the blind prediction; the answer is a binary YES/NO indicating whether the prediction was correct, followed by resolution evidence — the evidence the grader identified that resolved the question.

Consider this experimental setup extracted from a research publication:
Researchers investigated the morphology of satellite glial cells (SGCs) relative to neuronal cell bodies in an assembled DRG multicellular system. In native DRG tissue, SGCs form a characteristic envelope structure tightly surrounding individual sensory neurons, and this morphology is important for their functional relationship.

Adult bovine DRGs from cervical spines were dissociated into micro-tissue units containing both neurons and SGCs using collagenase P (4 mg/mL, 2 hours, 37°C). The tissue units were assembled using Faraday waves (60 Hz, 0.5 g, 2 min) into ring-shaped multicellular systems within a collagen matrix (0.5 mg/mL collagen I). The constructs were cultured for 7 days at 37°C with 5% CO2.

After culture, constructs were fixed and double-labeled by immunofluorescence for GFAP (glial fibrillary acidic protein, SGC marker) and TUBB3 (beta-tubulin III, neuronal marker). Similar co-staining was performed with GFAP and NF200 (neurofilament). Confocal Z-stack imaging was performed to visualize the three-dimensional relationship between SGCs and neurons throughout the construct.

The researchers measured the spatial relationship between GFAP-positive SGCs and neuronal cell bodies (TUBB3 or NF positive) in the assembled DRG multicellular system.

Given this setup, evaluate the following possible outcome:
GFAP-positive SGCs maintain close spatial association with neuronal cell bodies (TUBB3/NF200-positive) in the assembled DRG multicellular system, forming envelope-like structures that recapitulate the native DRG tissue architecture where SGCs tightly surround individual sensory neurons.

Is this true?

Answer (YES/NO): YES